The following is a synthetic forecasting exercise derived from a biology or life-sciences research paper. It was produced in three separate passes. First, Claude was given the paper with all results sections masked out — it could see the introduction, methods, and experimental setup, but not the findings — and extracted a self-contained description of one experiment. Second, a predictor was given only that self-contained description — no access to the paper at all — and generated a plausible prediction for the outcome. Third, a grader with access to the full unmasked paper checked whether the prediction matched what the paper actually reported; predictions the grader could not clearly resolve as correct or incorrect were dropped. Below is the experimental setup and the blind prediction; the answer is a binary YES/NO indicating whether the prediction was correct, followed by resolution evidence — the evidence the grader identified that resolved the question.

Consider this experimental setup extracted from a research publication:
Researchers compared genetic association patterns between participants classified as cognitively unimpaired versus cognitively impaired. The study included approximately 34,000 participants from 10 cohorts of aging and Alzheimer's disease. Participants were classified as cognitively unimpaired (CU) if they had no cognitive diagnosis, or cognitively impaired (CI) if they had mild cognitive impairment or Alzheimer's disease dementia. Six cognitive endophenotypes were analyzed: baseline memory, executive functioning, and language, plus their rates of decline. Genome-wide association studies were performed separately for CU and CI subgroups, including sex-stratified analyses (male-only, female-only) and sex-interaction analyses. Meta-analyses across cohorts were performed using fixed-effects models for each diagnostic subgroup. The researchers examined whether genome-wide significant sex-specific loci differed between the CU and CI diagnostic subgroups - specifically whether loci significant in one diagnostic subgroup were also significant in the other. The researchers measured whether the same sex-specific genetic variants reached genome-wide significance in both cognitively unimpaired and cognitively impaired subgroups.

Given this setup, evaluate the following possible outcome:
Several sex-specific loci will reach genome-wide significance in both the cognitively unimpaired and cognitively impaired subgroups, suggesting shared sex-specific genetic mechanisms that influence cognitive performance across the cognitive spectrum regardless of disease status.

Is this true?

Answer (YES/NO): NO